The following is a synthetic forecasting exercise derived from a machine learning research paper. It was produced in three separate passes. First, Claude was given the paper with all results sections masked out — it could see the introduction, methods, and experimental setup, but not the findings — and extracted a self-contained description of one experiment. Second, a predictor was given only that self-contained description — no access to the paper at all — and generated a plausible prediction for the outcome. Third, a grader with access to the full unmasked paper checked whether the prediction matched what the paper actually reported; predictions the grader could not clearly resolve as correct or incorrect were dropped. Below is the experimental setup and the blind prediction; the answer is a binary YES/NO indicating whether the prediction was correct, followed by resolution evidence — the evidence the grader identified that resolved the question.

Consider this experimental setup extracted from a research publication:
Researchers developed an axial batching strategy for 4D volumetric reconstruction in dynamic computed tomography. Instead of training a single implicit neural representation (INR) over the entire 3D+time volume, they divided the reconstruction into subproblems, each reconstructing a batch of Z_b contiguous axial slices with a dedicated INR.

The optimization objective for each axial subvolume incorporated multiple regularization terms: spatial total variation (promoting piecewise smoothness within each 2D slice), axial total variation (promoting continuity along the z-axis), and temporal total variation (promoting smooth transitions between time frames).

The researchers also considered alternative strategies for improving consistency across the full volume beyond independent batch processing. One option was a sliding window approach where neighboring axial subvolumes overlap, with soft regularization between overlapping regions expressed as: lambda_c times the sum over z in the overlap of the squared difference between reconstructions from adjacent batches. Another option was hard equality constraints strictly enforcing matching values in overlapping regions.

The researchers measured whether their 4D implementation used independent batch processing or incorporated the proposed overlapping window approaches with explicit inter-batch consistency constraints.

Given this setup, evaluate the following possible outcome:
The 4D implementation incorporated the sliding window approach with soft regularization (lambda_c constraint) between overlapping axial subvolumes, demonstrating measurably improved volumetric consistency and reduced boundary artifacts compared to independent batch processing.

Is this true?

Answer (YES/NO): NO